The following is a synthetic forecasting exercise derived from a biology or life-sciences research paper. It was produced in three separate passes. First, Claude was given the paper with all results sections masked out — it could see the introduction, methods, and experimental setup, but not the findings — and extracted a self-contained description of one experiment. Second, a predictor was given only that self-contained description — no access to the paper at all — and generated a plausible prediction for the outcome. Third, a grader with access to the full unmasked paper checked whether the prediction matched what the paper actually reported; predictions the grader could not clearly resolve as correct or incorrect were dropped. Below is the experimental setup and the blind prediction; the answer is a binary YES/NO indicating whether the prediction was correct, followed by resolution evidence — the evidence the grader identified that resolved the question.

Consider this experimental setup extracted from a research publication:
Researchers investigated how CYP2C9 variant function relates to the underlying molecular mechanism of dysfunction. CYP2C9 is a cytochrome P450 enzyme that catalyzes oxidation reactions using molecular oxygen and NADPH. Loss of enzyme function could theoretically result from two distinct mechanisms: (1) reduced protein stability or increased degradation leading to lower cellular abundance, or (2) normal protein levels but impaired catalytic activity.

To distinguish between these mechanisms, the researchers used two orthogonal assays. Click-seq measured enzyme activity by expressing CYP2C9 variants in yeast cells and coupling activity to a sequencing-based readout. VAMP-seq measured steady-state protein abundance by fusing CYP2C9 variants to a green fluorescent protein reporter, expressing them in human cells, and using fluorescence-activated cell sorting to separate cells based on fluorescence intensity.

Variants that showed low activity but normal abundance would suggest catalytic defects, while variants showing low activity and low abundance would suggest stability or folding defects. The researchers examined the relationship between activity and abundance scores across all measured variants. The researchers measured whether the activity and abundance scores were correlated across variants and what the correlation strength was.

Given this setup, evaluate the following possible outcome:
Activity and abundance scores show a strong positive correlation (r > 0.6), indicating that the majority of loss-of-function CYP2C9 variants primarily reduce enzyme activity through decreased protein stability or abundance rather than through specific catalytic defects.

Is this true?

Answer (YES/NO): YES